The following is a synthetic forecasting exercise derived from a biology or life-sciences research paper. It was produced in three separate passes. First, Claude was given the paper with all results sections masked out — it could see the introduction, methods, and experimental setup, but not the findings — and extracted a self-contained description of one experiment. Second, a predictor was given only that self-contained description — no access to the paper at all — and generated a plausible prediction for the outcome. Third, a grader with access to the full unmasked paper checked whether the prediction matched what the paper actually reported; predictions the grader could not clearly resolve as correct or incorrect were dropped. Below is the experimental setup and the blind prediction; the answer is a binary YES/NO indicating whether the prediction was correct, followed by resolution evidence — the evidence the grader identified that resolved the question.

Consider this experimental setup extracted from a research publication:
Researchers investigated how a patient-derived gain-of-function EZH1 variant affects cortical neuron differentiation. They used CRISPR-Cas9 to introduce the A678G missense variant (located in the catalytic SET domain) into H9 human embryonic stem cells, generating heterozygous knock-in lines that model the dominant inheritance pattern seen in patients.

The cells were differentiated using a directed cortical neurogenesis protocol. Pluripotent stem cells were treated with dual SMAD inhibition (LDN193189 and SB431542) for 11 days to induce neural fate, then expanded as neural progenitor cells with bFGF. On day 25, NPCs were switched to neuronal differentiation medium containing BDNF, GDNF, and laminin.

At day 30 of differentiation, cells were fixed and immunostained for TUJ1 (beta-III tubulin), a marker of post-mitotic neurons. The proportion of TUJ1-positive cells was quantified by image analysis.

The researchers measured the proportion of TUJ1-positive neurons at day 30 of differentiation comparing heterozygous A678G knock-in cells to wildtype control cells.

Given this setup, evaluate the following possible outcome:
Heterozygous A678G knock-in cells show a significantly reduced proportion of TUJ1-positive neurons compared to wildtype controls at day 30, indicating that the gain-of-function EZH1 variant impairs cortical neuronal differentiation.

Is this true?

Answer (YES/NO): NO